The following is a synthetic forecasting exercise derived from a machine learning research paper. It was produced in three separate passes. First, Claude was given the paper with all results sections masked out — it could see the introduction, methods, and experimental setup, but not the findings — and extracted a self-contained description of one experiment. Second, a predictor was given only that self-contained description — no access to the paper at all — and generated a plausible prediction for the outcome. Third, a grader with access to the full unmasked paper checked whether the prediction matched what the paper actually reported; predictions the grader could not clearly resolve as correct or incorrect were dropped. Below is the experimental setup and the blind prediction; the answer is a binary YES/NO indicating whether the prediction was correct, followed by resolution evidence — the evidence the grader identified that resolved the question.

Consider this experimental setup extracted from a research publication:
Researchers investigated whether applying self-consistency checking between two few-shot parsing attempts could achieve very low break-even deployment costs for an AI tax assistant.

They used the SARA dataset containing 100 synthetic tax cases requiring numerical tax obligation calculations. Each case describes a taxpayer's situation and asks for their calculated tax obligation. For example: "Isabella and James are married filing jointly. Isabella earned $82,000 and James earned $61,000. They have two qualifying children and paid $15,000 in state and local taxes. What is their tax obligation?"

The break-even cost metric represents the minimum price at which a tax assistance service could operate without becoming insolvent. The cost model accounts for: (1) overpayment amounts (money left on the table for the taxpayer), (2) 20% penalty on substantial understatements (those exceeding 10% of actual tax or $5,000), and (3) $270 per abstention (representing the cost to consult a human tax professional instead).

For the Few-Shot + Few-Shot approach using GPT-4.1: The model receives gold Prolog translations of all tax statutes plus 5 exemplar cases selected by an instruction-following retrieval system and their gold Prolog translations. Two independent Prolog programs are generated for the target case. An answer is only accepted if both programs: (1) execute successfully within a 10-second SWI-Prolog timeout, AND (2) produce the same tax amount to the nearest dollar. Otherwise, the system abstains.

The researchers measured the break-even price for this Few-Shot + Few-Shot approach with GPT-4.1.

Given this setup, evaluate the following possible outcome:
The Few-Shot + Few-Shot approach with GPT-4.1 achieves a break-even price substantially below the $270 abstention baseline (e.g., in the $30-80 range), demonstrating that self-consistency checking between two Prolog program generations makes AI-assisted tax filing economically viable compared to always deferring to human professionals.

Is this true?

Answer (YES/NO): YES